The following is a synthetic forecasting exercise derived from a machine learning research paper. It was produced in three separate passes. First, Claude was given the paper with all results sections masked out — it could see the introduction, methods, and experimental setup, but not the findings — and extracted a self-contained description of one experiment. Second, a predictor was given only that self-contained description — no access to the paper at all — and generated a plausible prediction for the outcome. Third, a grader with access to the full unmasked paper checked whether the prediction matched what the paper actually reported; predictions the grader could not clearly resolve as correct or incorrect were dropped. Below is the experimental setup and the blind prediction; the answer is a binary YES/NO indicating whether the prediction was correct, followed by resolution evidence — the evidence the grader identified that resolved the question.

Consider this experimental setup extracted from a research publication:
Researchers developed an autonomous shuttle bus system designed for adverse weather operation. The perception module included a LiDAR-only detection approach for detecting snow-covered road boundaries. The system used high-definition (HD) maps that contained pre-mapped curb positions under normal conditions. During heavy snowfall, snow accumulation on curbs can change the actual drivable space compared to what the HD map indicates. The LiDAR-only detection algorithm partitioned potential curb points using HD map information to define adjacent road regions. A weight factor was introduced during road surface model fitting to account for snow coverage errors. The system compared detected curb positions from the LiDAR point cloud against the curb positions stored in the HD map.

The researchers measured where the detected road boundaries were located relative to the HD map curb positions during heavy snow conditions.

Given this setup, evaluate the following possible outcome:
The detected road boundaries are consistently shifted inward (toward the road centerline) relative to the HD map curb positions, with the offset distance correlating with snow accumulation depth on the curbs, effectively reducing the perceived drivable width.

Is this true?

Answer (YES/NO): NO